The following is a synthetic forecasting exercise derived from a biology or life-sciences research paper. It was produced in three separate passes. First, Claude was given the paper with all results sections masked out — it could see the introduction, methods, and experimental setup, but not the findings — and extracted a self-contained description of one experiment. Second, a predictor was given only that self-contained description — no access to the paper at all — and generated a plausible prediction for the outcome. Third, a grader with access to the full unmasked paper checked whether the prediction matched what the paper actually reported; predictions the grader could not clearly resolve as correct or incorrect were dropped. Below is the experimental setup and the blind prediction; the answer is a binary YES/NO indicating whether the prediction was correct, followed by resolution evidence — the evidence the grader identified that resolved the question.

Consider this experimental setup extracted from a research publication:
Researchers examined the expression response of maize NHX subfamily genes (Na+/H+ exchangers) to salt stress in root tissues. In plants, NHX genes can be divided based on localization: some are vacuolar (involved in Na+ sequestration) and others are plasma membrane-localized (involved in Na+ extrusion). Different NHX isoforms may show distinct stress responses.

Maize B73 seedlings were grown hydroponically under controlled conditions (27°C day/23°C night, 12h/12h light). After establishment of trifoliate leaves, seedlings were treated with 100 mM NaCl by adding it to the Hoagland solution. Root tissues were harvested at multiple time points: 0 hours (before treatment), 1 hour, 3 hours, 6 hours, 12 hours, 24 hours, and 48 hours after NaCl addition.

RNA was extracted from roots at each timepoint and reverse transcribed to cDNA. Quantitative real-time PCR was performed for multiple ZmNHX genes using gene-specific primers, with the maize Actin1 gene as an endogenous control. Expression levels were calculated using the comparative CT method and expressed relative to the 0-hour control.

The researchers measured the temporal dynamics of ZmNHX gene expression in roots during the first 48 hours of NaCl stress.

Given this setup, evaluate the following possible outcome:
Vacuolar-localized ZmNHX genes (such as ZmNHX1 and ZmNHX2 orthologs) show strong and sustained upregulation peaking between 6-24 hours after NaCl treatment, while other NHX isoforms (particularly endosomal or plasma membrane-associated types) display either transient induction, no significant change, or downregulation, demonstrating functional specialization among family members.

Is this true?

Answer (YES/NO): NO